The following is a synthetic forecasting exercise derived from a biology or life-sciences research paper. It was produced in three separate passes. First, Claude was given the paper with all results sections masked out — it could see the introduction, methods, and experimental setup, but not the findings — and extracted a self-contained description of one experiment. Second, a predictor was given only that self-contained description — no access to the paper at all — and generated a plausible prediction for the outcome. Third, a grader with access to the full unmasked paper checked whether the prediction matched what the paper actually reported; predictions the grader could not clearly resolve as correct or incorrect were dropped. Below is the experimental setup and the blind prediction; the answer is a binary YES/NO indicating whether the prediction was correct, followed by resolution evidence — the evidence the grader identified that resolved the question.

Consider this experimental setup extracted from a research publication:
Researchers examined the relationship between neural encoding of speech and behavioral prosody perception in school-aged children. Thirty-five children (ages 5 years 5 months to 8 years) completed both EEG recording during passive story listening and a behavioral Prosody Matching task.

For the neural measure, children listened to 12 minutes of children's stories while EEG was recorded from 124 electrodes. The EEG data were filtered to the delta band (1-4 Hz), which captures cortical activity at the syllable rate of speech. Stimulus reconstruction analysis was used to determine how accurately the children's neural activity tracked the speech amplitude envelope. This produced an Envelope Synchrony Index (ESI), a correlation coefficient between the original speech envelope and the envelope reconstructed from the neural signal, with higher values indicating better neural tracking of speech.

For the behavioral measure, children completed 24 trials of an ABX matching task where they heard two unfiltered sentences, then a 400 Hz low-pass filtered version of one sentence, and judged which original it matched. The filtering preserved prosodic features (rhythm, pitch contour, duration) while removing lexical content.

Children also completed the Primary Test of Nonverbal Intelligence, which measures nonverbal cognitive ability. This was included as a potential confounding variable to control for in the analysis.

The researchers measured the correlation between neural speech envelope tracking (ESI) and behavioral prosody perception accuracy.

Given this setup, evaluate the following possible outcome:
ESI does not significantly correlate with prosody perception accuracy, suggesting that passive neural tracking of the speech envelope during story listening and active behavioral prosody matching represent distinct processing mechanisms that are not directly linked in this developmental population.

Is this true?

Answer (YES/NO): NO